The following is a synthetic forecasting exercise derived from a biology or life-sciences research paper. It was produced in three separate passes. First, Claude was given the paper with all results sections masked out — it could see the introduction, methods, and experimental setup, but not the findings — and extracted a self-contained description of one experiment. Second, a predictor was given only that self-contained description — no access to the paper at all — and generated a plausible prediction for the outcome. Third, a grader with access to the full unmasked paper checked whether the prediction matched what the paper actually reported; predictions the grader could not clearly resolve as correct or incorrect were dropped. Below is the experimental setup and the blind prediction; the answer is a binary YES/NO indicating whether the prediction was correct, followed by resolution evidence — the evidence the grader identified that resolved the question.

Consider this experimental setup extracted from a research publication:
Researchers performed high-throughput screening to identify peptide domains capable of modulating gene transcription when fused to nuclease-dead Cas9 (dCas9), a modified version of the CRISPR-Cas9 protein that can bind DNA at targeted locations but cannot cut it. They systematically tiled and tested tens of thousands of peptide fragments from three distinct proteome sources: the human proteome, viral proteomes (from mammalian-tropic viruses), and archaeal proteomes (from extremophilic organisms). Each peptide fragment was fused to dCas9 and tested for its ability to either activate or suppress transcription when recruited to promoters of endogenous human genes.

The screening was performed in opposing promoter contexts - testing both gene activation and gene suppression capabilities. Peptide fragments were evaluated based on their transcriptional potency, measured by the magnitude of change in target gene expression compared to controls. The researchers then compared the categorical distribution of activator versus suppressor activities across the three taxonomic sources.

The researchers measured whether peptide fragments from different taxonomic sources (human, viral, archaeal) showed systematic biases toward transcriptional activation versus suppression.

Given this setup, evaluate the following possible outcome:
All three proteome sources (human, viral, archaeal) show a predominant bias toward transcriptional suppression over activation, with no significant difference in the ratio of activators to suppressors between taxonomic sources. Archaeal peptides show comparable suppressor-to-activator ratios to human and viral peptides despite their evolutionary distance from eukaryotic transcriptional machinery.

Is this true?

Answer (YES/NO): NO